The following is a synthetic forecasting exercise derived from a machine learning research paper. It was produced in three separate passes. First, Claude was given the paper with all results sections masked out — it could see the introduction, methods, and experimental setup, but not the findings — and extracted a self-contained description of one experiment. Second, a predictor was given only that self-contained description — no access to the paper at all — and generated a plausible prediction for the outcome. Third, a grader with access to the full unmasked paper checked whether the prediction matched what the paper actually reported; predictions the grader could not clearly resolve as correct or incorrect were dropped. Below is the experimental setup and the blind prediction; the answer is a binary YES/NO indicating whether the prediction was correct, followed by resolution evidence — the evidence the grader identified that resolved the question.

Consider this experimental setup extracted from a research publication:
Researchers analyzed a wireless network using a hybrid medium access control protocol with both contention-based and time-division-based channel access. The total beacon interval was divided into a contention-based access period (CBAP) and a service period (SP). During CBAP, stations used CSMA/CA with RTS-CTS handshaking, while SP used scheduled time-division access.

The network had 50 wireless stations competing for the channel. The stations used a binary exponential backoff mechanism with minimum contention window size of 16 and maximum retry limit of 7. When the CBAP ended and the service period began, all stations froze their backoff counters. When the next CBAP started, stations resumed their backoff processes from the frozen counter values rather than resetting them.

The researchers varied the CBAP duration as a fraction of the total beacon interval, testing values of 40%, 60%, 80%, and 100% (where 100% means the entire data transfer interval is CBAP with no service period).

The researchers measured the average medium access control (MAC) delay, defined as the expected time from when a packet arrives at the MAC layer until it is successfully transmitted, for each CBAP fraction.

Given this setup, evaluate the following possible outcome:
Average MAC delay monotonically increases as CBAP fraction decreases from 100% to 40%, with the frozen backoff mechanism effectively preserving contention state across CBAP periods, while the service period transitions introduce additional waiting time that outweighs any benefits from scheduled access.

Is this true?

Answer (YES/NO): YES